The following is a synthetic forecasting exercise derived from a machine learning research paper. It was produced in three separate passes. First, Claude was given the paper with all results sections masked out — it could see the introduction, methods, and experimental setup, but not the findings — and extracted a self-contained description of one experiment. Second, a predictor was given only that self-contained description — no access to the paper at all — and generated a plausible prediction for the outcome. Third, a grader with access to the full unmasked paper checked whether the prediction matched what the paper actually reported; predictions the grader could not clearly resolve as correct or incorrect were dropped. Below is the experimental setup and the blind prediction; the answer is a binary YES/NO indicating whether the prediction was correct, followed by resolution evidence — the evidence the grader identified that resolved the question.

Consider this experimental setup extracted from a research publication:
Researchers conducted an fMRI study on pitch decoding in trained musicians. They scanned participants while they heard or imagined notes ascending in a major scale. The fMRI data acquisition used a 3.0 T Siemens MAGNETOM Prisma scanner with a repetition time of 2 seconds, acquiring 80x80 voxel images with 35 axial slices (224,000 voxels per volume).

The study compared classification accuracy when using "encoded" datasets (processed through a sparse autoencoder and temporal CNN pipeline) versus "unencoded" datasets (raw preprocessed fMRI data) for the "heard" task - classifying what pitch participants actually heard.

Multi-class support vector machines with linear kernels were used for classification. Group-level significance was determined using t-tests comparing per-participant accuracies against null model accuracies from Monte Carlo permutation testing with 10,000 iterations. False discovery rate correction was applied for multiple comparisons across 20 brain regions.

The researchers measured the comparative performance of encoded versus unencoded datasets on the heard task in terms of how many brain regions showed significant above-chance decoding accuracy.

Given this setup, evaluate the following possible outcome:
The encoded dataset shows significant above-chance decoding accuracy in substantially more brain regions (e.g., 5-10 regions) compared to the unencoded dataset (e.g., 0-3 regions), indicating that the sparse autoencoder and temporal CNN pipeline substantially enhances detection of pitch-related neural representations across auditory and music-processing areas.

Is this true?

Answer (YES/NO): NO